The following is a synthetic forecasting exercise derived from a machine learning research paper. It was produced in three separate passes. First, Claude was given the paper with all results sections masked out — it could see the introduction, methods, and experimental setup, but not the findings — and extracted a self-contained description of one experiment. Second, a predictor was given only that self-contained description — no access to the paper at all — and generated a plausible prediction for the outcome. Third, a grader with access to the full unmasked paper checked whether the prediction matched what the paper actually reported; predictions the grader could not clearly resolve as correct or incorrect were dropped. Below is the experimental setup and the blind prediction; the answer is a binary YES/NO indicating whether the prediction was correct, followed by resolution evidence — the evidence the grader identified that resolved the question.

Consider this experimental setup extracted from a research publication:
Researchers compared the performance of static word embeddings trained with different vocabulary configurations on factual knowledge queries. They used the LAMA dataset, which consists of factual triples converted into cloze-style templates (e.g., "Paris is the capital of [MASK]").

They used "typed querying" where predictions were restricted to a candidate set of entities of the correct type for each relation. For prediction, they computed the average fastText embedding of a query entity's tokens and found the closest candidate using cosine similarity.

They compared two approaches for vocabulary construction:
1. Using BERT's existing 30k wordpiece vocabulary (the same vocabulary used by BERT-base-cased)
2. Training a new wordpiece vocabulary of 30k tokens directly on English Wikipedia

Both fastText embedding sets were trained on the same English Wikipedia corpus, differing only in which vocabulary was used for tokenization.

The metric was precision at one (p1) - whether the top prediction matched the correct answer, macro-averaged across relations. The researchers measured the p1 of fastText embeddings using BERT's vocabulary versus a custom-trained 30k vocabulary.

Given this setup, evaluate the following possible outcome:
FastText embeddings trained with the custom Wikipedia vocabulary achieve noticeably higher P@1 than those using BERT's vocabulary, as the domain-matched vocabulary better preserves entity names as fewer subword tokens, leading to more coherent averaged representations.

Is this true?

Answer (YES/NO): NO